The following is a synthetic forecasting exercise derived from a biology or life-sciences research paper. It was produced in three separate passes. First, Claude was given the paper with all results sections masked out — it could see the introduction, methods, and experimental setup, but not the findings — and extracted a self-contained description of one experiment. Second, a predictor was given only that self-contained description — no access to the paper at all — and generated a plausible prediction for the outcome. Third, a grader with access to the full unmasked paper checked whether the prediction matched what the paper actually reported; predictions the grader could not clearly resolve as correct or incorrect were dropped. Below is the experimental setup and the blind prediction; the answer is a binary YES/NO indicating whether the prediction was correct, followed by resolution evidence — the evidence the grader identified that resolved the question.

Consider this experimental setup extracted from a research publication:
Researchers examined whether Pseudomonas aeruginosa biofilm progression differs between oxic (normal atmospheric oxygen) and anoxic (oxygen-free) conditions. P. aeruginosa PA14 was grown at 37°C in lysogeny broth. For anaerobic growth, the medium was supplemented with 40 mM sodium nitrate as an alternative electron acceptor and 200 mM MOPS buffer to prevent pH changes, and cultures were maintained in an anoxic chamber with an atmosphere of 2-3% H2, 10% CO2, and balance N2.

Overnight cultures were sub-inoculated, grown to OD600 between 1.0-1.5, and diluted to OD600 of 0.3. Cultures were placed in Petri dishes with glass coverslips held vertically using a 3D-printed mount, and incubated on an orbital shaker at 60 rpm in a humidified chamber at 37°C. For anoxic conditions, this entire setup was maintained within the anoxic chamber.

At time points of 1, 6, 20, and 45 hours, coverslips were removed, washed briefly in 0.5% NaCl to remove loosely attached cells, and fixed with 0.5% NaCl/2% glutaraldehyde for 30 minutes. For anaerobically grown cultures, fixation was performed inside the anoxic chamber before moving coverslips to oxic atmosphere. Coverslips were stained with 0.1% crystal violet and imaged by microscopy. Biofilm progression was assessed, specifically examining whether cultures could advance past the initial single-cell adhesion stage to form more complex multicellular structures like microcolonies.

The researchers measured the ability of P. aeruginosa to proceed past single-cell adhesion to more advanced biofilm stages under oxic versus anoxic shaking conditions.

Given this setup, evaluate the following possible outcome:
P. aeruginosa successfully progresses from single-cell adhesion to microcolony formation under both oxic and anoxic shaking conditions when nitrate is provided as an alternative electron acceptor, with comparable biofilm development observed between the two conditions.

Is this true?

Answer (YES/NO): NO